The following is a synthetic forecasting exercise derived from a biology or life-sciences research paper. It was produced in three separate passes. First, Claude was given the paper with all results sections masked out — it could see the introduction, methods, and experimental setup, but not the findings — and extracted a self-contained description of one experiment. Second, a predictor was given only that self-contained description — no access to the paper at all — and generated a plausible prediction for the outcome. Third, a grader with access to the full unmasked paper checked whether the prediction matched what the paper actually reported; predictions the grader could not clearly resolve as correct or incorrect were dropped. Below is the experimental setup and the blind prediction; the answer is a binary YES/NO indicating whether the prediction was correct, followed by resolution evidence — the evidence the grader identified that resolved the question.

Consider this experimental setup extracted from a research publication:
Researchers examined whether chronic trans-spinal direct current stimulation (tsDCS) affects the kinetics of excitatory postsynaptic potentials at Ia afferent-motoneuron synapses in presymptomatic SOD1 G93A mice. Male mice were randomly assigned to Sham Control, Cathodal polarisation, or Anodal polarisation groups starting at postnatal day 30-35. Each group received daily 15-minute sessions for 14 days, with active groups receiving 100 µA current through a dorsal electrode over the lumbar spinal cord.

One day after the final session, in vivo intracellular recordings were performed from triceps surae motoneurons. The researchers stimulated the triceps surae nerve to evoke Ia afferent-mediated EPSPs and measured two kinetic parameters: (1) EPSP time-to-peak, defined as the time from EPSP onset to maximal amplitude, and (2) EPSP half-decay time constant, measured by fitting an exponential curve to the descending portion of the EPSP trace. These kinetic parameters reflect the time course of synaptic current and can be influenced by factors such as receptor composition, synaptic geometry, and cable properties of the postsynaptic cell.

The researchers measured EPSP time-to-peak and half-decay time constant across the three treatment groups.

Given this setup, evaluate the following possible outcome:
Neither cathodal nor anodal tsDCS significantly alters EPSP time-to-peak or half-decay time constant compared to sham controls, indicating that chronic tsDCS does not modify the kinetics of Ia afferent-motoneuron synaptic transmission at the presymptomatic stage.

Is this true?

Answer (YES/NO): YES